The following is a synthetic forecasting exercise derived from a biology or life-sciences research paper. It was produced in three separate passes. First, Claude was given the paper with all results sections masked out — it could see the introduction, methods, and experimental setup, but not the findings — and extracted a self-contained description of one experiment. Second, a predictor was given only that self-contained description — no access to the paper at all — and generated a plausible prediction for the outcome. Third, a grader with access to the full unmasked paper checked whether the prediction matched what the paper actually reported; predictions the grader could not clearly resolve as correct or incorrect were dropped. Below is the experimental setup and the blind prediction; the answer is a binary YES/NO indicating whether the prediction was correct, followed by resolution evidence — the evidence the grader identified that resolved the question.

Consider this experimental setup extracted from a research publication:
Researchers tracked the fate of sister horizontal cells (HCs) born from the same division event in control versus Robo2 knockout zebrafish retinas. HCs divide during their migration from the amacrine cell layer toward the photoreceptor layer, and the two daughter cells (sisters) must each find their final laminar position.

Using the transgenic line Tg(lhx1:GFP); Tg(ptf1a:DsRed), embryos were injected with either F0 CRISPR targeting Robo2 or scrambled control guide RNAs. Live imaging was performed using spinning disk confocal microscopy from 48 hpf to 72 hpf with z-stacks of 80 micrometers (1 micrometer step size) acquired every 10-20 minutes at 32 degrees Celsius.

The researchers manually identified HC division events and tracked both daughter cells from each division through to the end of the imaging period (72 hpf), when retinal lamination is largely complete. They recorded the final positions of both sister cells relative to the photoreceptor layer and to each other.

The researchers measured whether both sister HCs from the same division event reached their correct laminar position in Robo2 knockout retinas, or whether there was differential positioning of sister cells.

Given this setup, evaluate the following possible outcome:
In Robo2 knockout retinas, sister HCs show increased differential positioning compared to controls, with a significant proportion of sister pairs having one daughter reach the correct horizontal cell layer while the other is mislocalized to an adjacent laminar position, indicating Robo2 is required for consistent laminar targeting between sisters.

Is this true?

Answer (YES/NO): YES